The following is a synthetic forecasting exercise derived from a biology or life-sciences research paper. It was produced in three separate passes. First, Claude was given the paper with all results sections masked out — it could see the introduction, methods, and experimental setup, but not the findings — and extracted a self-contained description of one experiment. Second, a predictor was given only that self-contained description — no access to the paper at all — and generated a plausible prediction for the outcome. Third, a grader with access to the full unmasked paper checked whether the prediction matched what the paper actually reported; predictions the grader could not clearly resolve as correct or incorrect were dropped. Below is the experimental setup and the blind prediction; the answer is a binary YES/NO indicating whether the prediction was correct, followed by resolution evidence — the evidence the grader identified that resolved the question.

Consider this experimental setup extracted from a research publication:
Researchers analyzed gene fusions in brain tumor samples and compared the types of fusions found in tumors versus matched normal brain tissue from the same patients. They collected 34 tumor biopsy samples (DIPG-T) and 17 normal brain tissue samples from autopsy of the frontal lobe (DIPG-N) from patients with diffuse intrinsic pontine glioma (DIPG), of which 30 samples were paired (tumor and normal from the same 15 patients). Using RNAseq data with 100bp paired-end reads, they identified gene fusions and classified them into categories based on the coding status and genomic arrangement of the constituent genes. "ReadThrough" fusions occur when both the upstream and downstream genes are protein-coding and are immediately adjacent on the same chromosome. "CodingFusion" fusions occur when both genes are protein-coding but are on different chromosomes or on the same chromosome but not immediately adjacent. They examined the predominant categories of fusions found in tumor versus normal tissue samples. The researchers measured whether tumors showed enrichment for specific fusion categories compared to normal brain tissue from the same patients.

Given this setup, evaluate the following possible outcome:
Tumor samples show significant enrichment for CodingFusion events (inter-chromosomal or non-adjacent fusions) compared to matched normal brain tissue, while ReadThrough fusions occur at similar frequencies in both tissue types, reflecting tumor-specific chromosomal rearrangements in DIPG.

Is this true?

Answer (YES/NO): NO